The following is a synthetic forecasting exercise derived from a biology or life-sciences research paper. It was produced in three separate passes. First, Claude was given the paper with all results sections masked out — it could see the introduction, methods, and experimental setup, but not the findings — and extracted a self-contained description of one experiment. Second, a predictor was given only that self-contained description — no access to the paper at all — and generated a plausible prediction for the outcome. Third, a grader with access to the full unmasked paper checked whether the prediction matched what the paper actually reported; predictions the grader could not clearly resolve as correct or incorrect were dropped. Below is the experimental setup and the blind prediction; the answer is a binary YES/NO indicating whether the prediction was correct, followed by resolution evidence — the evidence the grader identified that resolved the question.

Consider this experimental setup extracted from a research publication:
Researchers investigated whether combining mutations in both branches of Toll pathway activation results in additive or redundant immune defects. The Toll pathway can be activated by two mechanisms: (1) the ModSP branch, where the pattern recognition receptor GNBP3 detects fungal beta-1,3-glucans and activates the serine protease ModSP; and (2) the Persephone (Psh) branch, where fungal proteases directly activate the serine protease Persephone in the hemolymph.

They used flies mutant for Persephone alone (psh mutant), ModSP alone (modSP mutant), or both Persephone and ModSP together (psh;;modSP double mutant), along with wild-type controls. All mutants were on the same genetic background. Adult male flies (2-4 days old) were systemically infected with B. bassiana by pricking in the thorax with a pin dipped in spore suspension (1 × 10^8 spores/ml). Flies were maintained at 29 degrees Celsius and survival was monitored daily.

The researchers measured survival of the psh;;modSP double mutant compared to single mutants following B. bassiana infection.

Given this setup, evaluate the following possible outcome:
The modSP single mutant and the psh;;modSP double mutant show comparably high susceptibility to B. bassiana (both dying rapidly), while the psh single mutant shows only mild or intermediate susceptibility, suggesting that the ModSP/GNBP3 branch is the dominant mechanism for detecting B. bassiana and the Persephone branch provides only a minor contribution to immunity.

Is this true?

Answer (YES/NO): NO